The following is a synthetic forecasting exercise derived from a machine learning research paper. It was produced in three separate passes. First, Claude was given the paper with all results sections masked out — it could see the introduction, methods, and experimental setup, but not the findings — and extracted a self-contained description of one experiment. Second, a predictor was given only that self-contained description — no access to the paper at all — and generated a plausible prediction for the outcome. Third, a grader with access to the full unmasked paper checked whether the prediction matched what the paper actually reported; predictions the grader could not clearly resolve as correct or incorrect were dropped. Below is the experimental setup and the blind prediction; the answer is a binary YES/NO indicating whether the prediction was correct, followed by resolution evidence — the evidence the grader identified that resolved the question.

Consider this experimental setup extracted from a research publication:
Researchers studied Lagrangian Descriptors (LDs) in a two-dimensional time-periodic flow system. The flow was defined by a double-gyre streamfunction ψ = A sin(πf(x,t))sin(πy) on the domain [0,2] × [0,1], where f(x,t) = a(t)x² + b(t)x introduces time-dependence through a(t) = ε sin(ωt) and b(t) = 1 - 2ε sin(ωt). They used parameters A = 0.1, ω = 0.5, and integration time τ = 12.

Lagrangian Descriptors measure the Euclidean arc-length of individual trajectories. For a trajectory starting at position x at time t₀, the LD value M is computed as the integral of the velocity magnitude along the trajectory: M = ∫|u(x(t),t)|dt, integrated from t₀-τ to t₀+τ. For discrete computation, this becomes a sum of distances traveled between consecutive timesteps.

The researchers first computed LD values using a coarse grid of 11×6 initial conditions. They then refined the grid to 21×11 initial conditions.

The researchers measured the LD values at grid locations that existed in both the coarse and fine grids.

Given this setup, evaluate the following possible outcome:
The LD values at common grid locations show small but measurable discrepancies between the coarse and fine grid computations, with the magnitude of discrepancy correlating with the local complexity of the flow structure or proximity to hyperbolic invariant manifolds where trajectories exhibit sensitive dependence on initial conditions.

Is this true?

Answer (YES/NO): NO